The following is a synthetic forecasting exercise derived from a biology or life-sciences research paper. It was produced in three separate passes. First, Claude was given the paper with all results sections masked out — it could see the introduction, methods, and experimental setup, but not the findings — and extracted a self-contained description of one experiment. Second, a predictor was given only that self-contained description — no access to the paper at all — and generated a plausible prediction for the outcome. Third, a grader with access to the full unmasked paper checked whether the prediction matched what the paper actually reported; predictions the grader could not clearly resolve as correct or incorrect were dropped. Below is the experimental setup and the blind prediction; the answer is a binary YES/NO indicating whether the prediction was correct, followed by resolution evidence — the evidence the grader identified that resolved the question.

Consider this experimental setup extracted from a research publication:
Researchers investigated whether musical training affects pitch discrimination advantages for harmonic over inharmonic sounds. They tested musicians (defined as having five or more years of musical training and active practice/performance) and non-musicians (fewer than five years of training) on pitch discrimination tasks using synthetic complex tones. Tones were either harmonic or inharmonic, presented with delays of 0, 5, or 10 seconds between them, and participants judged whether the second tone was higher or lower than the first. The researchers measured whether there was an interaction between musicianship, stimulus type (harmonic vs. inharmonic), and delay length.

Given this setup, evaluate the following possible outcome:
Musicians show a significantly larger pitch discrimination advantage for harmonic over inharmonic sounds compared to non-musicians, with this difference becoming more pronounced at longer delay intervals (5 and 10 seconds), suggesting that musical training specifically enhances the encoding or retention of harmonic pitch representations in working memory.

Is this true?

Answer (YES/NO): NO